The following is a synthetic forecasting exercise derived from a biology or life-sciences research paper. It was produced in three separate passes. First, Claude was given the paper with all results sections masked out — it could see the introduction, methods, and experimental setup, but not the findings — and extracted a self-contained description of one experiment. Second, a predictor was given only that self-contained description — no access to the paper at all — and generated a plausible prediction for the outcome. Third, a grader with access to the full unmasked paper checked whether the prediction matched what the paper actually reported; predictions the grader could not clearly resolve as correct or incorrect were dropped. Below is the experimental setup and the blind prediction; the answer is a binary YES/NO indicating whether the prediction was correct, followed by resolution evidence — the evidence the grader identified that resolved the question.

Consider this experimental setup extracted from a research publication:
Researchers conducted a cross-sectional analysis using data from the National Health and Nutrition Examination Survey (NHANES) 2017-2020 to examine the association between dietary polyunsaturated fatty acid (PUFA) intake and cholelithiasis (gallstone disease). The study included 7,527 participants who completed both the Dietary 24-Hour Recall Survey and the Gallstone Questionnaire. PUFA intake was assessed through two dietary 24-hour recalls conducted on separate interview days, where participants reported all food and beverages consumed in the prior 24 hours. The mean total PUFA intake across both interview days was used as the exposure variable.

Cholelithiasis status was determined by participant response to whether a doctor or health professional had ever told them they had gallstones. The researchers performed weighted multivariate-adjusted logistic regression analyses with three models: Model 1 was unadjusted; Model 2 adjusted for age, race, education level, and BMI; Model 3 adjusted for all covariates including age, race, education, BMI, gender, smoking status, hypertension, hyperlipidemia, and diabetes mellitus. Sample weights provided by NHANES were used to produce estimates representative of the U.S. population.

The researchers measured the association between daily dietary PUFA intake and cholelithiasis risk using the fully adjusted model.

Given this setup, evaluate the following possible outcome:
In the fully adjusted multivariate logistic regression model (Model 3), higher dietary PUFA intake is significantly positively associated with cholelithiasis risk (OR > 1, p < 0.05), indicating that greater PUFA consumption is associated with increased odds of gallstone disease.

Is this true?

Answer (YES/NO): NO